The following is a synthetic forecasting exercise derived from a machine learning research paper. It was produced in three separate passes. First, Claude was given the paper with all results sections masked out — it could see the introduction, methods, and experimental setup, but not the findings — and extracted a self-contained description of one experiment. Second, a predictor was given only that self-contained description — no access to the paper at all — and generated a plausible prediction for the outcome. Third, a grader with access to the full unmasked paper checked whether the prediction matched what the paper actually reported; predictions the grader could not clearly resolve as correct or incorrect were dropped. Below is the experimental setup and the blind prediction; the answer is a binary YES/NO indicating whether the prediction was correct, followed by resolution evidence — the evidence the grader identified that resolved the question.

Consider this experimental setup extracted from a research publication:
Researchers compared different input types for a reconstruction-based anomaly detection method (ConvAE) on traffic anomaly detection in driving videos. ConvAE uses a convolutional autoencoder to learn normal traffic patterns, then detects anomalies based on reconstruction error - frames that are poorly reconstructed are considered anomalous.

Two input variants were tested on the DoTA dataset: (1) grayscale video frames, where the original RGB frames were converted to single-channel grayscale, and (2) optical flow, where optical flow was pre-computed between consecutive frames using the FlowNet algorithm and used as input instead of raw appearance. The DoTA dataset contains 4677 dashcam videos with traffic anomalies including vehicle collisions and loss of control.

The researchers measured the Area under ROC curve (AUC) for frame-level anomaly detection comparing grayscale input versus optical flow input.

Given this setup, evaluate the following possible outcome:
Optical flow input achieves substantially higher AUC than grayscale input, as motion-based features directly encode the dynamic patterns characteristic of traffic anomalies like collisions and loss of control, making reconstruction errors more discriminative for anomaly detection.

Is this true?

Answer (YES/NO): NO